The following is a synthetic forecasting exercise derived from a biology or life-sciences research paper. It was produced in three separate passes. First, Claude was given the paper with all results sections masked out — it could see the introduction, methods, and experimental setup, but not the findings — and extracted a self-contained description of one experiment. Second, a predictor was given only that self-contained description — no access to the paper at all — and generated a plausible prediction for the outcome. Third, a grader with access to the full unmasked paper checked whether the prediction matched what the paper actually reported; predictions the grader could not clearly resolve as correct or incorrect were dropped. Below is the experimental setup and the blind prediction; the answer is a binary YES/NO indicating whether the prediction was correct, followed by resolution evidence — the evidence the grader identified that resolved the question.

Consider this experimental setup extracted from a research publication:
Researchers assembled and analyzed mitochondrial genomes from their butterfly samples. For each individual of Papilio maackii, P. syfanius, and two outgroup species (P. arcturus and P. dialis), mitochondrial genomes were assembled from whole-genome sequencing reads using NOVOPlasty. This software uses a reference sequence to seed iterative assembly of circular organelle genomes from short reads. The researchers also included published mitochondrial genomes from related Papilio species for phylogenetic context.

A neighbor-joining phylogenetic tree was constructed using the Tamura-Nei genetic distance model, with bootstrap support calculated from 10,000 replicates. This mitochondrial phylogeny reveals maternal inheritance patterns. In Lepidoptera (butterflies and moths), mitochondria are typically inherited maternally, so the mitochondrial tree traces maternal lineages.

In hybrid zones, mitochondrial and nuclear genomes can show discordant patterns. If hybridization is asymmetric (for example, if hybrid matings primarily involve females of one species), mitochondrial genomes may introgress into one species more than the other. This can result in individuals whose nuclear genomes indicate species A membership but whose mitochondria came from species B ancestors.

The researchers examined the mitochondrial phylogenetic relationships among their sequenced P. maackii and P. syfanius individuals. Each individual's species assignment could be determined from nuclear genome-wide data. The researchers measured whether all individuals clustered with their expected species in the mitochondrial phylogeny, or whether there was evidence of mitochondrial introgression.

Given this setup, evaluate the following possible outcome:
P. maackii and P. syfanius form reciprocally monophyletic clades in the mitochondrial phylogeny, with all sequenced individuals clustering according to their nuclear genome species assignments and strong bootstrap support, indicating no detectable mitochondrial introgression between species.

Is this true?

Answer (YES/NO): NO